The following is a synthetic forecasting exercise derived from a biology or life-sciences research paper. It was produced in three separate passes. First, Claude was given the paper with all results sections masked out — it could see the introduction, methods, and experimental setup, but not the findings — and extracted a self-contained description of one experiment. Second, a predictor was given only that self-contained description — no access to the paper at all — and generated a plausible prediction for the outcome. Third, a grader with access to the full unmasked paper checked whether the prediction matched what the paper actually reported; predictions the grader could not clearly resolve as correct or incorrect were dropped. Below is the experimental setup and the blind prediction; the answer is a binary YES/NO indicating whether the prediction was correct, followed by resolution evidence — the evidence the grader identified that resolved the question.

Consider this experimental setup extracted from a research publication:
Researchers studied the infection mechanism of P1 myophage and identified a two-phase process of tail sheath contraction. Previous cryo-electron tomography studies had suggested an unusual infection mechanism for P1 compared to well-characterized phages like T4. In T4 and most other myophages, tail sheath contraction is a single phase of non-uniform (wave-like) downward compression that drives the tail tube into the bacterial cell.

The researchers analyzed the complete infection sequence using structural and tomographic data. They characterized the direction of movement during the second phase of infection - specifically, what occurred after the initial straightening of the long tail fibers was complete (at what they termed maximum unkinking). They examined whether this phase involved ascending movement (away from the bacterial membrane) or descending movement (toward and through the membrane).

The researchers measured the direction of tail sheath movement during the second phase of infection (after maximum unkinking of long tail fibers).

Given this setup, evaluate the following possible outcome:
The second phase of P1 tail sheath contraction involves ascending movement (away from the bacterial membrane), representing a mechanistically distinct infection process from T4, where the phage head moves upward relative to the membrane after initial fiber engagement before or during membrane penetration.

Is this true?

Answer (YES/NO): NO